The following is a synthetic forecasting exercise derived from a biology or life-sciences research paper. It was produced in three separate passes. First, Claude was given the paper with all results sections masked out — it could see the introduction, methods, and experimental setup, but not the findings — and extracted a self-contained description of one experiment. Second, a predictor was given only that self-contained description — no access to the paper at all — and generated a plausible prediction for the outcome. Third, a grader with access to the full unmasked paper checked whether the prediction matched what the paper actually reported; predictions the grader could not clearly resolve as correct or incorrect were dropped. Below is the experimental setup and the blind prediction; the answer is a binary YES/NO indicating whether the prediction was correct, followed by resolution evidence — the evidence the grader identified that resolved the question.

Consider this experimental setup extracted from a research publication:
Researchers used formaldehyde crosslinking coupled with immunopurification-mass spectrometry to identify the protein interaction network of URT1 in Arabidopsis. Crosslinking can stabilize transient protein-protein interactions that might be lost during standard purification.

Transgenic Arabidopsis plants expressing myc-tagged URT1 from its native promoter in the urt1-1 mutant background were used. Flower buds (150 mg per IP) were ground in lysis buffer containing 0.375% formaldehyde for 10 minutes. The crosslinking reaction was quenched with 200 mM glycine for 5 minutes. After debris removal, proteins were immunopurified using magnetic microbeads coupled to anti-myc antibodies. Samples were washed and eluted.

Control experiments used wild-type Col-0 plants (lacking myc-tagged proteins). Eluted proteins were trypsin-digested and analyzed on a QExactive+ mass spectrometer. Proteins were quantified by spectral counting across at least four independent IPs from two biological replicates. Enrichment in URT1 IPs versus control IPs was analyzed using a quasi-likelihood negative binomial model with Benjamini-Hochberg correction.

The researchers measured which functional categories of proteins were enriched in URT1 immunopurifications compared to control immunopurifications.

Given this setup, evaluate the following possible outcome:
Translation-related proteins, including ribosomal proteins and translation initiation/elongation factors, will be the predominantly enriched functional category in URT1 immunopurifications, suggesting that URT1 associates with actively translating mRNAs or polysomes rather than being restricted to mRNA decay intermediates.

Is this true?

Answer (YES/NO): NO